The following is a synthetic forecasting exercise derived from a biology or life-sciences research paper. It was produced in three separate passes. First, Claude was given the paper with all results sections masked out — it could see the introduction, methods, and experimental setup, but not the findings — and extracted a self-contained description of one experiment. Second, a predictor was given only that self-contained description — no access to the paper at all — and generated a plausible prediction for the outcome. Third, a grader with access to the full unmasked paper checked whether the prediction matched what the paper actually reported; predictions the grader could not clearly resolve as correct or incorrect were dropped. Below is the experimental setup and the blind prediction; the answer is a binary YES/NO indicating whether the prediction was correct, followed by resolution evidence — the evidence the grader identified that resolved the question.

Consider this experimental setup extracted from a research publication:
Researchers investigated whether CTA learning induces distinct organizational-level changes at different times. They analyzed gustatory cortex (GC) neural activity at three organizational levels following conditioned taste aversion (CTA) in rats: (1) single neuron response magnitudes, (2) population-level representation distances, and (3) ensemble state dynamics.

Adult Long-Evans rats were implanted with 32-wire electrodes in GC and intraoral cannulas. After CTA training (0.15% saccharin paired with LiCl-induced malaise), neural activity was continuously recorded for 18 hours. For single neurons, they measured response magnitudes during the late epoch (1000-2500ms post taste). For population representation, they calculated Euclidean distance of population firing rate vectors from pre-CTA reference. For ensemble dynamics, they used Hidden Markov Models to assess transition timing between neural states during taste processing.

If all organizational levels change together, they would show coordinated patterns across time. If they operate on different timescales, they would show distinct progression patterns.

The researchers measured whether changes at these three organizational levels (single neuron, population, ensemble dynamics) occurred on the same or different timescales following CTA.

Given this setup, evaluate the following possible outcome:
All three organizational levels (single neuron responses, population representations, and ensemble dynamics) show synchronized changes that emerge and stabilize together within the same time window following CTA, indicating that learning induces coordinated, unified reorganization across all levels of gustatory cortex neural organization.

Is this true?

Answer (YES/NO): NO